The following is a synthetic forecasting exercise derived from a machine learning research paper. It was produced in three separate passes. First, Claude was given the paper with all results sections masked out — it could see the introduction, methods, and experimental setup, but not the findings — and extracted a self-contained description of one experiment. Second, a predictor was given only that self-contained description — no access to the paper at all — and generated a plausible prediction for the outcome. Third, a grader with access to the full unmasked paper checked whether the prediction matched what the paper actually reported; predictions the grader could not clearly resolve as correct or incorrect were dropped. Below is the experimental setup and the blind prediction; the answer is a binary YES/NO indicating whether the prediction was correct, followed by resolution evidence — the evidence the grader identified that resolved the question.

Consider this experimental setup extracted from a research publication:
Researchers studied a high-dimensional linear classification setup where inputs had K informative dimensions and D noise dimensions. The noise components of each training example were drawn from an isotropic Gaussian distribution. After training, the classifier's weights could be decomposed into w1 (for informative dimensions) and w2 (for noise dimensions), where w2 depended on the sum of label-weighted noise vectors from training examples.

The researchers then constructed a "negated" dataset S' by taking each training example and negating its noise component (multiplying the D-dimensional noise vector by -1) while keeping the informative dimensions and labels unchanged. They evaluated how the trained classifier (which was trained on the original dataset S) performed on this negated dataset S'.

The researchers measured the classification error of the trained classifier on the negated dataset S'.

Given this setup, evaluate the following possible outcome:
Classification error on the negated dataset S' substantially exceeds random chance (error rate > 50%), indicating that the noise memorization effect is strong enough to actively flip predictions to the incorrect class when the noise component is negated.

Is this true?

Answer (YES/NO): YES